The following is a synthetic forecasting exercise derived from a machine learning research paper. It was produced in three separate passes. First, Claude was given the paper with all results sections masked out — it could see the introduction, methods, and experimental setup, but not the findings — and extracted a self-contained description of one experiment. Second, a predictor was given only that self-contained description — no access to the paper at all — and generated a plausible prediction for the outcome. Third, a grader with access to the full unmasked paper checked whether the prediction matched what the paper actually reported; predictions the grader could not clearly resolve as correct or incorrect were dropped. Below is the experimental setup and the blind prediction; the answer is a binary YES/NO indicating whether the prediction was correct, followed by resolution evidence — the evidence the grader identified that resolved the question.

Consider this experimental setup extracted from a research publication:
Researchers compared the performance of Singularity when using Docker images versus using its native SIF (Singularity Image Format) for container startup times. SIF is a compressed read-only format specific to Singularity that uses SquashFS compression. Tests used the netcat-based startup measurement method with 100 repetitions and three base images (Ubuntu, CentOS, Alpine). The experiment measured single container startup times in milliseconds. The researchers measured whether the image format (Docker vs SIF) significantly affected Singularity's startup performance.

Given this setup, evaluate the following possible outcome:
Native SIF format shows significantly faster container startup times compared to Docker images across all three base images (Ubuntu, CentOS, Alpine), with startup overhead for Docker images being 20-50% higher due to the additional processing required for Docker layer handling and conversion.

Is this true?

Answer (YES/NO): NO